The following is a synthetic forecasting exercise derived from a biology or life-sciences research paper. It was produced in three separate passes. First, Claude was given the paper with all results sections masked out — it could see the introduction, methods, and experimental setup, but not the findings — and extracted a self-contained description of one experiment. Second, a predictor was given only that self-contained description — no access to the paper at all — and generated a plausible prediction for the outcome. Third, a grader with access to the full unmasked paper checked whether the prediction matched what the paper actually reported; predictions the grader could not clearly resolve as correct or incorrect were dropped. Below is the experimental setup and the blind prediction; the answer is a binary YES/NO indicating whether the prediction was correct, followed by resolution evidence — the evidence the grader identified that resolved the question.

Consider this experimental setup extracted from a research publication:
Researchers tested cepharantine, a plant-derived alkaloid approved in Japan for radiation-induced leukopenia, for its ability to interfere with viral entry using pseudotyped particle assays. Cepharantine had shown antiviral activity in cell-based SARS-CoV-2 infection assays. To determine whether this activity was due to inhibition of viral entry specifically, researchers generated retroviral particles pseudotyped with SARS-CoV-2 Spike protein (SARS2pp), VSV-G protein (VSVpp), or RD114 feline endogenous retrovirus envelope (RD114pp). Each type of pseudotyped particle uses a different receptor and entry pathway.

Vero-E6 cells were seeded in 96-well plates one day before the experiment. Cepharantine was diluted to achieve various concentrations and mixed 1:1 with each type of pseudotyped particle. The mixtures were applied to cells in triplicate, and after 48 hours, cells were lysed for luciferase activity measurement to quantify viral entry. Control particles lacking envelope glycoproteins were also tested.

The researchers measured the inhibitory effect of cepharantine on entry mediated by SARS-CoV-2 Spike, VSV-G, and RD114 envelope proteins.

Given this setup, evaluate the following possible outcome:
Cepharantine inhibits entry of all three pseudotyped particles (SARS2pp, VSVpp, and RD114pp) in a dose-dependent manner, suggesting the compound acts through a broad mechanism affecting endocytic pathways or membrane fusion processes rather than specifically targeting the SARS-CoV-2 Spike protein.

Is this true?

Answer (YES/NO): NO